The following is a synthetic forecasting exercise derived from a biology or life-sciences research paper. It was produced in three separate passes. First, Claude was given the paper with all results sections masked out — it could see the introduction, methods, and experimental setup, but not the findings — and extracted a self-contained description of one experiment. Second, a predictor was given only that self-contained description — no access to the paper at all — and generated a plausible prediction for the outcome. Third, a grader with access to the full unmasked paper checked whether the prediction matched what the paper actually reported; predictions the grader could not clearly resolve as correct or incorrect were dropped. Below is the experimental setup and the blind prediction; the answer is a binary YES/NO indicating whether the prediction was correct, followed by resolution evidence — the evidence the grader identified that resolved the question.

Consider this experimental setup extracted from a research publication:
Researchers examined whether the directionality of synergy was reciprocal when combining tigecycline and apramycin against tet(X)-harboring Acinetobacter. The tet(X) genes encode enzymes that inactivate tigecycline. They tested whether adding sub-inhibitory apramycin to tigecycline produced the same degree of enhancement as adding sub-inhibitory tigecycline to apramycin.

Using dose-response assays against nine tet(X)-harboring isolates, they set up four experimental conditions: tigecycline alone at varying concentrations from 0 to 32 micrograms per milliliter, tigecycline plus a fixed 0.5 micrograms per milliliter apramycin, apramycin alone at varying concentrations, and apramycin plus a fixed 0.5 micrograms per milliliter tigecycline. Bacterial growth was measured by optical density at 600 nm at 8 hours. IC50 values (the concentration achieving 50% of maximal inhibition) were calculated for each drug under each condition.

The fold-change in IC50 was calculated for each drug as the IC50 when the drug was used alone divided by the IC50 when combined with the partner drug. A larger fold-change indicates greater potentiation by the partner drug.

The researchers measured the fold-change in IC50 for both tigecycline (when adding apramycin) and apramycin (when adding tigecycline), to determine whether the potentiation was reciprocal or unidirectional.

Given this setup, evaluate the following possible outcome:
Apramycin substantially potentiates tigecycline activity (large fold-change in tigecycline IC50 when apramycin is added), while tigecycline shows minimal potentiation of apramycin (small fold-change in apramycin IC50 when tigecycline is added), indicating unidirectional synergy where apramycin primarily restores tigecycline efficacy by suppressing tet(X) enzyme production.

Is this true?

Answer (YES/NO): NO